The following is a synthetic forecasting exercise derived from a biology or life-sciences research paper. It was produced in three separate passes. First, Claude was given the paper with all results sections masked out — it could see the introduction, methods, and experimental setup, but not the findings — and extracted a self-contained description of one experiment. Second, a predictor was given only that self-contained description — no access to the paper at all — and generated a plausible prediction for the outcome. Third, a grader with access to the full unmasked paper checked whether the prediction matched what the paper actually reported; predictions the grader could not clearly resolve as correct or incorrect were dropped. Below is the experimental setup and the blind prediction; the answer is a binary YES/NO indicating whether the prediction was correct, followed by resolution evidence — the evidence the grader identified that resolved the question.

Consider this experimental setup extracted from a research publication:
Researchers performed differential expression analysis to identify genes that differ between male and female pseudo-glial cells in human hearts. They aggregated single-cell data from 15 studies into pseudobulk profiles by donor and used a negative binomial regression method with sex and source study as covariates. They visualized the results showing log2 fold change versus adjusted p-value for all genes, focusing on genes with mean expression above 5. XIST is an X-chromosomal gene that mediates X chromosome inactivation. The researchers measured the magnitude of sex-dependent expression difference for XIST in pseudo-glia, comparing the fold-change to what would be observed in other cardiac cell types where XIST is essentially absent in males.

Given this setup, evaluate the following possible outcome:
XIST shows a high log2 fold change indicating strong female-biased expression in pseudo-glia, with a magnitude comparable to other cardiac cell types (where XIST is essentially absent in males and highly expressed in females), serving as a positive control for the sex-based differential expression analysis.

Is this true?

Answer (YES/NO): NO